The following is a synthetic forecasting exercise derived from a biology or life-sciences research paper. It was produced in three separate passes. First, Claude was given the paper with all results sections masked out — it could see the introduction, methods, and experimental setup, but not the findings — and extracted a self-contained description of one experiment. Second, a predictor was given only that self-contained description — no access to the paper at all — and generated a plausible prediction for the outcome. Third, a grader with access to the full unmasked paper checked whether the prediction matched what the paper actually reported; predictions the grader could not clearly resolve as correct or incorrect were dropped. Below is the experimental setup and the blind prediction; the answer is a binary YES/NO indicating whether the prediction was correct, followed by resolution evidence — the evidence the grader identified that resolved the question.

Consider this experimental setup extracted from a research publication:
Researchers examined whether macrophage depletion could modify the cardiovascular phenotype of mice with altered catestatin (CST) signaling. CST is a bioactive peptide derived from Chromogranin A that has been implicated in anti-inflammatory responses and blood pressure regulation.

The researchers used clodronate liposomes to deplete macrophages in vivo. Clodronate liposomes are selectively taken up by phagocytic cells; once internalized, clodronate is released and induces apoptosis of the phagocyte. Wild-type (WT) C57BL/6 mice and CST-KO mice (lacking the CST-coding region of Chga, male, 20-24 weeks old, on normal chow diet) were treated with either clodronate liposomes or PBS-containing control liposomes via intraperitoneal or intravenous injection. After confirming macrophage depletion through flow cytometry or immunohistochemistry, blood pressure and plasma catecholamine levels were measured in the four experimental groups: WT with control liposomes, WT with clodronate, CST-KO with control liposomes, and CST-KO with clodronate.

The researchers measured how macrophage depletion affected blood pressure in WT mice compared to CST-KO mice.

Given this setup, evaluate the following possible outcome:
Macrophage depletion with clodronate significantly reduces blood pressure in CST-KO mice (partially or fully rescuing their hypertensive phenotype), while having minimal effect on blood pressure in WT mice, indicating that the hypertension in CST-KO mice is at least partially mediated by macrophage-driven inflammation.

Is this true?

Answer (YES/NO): YES